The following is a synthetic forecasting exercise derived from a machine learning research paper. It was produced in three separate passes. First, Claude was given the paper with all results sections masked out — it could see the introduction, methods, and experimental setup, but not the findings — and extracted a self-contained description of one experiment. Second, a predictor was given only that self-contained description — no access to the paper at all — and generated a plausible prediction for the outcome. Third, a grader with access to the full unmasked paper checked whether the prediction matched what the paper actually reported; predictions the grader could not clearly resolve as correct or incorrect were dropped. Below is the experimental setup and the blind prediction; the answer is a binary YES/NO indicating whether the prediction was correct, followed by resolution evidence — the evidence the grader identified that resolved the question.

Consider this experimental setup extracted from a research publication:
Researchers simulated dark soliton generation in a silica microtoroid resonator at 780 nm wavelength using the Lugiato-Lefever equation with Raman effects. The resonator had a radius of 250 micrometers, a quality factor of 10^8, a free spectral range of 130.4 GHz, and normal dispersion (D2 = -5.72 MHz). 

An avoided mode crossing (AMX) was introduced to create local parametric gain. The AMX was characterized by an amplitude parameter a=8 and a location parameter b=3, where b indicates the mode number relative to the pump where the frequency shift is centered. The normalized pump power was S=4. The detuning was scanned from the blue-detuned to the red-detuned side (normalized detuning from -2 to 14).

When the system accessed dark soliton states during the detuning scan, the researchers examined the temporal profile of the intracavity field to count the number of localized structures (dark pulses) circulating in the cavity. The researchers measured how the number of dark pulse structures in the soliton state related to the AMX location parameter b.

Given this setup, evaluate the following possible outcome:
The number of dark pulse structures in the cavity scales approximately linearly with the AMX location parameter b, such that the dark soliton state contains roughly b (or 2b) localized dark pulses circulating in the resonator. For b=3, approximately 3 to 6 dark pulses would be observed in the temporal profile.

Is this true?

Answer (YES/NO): NO